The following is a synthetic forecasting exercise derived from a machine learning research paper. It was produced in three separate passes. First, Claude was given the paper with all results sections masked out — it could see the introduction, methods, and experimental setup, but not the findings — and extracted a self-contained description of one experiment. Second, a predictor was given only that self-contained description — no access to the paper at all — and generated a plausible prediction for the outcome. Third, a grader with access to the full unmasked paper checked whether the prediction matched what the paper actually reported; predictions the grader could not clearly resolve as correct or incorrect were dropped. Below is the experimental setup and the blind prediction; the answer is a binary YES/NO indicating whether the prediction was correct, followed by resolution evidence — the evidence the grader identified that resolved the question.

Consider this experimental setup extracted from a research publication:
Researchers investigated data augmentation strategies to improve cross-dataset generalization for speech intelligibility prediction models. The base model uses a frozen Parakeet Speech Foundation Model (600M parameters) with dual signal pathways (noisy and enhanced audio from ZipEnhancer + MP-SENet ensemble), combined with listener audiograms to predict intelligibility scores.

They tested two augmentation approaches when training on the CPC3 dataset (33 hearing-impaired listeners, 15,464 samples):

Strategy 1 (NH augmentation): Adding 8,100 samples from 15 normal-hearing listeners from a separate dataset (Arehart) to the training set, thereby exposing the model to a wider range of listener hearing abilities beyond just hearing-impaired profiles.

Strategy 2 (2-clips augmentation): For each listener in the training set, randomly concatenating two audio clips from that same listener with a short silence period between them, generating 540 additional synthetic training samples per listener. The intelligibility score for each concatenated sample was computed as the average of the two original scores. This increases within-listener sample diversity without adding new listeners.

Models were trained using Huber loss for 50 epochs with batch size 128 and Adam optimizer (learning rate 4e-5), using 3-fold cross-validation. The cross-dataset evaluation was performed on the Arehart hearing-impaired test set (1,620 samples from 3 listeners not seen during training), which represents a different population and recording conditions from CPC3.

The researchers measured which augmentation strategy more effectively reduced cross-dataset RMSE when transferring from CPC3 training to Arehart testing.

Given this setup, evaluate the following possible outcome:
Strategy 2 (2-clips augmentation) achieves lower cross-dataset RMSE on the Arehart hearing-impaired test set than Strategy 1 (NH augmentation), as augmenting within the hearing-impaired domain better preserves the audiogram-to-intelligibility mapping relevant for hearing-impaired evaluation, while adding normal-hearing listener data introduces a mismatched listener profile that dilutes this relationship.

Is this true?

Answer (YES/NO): YES